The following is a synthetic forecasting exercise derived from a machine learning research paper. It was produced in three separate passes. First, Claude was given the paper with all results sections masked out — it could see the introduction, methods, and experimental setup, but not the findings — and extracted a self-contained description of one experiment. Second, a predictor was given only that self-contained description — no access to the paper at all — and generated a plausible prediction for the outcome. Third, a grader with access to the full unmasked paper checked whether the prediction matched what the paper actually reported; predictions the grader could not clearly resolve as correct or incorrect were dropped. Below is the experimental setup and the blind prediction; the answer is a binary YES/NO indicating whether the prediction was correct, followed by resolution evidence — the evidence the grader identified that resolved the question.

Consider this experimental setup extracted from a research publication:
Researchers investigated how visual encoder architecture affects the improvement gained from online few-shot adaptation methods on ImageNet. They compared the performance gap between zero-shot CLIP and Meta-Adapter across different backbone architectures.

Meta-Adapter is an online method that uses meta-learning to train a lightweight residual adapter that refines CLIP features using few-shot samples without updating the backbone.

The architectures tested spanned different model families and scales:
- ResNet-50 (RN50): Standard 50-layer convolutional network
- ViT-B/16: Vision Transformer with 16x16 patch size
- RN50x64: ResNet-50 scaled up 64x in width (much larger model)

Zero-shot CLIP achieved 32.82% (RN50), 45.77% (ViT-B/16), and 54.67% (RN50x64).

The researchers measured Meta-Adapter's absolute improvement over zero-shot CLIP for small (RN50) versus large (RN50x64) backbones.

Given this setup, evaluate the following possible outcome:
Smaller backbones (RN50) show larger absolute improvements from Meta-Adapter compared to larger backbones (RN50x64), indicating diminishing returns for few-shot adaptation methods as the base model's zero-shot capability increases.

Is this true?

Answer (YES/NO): YES